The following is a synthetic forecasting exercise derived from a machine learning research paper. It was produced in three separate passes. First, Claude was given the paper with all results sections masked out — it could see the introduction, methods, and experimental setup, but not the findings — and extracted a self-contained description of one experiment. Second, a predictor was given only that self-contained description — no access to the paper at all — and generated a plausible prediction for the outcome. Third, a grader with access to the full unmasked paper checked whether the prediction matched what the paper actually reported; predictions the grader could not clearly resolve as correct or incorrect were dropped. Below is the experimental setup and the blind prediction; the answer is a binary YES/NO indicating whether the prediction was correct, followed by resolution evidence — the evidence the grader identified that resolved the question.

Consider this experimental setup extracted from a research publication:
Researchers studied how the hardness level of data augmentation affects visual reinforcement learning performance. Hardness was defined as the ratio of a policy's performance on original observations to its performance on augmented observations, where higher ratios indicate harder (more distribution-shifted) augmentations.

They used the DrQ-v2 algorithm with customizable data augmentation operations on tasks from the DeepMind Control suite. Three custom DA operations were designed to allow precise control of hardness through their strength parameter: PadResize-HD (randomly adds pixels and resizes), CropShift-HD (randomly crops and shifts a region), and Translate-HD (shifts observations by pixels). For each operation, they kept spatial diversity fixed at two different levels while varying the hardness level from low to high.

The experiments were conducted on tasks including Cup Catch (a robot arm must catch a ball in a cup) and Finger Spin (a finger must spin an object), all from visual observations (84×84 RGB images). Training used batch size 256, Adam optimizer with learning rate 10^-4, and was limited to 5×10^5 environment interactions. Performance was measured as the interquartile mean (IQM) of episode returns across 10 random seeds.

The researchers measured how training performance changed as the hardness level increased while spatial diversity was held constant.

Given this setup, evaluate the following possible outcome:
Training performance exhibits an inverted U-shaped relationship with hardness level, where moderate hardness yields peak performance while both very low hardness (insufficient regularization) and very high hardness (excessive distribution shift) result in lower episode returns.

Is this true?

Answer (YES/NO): NO